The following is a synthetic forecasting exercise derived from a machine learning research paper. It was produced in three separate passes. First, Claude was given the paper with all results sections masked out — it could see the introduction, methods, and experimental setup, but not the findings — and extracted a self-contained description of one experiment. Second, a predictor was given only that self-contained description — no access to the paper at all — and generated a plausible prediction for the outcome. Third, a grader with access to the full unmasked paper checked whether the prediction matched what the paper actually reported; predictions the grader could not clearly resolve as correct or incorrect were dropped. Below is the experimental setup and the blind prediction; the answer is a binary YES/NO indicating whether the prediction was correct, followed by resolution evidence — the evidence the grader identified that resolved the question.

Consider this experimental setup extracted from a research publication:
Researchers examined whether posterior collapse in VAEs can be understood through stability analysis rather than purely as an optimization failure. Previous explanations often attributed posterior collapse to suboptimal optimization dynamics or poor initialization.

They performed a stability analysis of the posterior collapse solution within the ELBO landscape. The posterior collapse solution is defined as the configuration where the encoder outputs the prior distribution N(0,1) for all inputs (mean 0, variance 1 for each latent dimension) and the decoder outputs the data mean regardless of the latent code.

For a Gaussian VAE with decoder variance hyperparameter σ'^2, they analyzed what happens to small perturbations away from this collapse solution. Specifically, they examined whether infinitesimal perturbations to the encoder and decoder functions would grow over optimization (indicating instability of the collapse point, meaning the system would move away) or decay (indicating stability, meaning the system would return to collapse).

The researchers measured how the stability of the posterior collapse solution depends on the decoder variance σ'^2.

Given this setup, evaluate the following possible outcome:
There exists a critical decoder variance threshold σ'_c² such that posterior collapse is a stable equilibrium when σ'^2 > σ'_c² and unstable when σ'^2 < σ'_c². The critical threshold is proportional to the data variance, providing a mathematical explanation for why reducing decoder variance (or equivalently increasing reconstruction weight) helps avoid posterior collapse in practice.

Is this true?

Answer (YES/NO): YES